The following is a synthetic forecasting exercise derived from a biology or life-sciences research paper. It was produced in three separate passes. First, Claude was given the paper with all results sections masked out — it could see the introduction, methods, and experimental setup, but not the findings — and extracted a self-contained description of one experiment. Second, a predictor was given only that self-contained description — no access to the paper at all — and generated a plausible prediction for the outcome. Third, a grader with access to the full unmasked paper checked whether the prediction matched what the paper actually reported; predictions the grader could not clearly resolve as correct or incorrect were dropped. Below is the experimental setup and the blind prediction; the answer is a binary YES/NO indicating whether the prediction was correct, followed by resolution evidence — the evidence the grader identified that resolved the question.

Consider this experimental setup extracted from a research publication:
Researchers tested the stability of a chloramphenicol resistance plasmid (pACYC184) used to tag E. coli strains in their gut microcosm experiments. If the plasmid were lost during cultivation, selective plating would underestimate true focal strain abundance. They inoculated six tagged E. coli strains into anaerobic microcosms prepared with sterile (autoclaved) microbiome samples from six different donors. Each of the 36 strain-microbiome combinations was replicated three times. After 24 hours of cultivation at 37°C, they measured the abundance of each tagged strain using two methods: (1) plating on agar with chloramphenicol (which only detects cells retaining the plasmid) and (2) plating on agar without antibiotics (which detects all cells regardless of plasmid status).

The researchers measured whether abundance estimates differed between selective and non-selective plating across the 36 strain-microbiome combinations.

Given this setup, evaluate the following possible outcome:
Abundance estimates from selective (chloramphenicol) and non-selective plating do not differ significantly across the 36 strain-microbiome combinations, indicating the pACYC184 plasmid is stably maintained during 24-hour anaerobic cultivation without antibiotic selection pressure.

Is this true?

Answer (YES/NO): YES